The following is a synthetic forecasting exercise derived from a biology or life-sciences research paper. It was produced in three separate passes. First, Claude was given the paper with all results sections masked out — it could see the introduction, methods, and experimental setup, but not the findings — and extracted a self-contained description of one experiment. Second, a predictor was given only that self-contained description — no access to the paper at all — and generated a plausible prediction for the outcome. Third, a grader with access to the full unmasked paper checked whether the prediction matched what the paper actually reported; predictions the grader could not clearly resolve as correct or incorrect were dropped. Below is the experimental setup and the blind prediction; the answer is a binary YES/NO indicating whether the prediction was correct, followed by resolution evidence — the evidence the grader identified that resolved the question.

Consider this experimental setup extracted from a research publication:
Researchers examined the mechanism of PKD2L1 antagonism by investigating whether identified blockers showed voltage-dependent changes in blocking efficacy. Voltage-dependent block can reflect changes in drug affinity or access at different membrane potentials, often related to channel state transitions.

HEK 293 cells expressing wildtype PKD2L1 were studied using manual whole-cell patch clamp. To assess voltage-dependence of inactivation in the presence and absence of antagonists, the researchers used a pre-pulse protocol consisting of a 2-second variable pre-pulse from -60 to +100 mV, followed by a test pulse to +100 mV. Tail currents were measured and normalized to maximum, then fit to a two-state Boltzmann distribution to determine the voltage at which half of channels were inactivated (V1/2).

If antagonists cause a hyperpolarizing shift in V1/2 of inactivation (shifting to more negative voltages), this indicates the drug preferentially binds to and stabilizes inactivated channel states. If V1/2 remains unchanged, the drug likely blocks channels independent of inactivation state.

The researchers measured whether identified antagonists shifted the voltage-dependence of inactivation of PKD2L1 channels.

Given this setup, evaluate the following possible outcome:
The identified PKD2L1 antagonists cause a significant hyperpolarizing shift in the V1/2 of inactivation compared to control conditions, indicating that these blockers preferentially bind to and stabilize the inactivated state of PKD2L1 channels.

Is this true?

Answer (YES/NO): YES